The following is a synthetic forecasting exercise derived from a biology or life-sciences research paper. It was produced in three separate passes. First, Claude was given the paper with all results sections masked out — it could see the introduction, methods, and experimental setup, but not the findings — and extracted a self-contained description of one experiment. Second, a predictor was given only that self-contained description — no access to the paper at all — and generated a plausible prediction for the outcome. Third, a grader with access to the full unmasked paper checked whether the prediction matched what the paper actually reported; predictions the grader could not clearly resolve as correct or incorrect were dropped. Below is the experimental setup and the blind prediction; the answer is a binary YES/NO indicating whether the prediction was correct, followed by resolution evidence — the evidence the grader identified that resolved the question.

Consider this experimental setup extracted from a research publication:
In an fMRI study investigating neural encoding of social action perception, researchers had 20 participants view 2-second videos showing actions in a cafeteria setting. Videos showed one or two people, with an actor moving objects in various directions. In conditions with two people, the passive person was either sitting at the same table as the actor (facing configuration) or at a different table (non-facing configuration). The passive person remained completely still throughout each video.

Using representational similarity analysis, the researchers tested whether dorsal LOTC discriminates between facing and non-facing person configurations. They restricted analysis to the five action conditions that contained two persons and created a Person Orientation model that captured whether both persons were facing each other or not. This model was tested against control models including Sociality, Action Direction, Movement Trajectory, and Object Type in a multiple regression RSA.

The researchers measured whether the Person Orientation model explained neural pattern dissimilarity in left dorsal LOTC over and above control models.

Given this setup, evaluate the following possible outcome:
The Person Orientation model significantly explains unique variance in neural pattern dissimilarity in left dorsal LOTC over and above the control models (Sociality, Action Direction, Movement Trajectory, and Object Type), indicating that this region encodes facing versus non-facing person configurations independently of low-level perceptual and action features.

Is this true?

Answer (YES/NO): YES